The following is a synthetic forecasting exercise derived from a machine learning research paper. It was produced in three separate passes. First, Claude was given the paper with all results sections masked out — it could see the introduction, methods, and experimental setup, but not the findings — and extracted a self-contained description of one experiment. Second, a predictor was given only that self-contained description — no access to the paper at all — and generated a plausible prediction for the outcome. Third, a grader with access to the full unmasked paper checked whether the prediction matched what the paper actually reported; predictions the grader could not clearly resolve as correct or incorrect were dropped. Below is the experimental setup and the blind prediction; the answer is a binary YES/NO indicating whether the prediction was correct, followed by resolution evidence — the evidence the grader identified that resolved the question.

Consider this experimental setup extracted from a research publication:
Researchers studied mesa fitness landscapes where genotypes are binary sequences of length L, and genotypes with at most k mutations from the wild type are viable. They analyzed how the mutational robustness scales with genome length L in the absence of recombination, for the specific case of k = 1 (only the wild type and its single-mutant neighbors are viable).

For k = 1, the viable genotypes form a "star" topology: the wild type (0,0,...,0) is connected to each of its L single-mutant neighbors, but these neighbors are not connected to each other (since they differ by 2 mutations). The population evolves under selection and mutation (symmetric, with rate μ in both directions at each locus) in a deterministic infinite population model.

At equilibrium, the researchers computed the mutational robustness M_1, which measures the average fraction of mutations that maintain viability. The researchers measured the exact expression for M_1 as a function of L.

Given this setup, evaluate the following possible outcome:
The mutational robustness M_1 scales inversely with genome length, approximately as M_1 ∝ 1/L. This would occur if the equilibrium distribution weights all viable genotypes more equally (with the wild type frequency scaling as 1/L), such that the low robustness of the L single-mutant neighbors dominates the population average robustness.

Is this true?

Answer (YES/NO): NO